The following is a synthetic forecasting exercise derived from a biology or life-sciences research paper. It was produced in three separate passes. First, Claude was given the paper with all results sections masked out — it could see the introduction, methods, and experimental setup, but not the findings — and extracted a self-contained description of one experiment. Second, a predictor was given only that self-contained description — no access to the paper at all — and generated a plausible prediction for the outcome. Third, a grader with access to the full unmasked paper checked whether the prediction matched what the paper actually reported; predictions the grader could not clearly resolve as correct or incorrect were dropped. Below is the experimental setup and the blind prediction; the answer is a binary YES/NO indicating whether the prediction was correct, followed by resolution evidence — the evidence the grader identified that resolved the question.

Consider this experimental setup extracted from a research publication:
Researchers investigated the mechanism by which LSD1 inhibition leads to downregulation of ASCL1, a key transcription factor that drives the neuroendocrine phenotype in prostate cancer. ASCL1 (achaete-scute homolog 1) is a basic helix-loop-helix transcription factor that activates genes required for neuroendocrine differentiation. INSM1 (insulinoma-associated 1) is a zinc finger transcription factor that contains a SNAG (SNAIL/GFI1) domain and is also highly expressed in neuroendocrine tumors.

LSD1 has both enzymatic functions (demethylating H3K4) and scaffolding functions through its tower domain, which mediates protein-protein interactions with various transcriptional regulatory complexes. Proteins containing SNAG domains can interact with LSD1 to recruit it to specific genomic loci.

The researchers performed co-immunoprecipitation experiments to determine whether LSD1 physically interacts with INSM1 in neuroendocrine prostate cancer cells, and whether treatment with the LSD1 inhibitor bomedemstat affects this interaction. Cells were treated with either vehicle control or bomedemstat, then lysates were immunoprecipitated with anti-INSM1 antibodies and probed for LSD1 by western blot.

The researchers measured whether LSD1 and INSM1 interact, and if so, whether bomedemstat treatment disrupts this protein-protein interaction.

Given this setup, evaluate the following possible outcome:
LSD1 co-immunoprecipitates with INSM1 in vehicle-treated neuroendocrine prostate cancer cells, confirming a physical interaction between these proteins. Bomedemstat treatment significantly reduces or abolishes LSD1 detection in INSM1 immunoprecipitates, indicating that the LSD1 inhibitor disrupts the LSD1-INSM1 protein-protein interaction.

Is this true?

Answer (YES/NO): YES